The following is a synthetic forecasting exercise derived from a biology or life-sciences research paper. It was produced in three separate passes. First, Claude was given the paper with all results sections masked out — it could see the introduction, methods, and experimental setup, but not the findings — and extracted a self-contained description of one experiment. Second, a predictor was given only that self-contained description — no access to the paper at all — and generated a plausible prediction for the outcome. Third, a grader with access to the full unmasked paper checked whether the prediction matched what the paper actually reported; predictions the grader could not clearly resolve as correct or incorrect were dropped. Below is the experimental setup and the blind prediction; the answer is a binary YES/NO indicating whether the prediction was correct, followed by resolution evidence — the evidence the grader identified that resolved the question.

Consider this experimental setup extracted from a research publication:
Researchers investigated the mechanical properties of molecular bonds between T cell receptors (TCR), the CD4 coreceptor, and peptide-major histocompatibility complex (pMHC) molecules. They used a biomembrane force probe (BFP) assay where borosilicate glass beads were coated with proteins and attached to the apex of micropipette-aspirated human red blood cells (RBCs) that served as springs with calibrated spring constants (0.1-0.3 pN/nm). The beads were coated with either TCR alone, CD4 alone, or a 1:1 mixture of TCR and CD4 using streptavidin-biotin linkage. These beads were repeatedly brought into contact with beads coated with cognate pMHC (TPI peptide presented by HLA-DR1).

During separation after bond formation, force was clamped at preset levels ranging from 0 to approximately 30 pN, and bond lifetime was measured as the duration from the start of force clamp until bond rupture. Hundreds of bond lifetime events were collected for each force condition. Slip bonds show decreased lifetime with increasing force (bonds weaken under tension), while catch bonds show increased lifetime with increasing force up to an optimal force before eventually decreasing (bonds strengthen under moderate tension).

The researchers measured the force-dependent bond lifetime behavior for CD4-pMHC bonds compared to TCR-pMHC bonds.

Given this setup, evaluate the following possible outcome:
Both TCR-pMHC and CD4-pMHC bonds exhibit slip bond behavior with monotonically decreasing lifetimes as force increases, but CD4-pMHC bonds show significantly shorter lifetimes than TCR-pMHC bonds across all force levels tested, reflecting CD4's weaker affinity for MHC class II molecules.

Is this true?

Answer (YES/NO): NO